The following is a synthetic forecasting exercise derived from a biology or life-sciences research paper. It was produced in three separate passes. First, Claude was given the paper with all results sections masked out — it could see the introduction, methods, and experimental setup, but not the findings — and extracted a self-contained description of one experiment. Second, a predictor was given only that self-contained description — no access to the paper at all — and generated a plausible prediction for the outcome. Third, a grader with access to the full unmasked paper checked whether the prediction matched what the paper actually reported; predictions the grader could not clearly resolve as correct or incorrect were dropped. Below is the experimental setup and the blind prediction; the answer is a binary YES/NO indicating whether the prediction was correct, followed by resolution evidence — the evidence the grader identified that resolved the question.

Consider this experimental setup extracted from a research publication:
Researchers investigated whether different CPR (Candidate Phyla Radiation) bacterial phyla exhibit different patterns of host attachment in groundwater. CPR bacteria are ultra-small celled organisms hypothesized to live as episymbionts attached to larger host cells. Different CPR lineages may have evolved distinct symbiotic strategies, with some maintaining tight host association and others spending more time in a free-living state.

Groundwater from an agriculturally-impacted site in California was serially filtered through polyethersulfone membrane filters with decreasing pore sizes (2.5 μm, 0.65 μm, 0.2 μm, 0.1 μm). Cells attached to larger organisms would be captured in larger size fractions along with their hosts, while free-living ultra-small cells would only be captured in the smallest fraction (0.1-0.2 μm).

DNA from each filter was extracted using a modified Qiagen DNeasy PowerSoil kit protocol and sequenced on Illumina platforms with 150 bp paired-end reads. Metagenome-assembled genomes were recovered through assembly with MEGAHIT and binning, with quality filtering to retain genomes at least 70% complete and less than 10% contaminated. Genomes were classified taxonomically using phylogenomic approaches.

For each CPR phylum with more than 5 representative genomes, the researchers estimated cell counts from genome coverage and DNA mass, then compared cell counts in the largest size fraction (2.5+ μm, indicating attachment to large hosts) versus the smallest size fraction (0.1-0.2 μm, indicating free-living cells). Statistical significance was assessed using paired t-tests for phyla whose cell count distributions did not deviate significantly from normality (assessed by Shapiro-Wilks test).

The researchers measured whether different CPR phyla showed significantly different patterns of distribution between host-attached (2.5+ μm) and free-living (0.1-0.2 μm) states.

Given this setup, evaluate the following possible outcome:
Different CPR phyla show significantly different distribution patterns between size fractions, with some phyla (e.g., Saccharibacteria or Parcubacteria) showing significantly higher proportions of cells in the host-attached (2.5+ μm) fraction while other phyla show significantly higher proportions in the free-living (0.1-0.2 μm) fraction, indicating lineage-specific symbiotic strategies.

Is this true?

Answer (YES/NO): YES